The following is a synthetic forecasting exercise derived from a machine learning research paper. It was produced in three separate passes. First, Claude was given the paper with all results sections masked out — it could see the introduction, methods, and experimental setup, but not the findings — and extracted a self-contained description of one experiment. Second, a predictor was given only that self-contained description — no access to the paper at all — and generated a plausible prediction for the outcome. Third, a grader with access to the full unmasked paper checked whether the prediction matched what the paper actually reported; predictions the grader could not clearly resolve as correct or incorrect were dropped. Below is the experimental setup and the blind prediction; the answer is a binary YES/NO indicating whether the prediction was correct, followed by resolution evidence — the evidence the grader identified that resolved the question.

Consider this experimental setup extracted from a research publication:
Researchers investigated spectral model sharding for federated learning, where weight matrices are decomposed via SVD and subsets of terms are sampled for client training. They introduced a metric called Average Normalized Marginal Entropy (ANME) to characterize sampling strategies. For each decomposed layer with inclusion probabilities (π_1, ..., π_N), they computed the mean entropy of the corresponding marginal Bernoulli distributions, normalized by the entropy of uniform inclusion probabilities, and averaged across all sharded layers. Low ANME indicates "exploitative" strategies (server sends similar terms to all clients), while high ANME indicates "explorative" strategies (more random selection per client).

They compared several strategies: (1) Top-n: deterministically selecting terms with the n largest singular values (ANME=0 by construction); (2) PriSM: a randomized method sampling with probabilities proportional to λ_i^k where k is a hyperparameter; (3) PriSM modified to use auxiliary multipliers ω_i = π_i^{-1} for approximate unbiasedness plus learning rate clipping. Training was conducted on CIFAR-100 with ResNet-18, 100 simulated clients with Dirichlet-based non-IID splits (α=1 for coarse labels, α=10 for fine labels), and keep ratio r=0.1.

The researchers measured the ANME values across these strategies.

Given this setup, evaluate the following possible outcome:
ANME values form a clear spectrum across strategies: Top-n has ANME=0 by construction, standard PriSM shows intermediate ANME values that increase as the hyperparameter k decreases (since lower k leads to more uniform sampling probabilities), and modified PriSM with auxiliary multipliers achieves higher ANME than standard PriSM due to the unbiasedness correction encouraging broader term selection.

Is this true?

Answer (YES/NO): NO